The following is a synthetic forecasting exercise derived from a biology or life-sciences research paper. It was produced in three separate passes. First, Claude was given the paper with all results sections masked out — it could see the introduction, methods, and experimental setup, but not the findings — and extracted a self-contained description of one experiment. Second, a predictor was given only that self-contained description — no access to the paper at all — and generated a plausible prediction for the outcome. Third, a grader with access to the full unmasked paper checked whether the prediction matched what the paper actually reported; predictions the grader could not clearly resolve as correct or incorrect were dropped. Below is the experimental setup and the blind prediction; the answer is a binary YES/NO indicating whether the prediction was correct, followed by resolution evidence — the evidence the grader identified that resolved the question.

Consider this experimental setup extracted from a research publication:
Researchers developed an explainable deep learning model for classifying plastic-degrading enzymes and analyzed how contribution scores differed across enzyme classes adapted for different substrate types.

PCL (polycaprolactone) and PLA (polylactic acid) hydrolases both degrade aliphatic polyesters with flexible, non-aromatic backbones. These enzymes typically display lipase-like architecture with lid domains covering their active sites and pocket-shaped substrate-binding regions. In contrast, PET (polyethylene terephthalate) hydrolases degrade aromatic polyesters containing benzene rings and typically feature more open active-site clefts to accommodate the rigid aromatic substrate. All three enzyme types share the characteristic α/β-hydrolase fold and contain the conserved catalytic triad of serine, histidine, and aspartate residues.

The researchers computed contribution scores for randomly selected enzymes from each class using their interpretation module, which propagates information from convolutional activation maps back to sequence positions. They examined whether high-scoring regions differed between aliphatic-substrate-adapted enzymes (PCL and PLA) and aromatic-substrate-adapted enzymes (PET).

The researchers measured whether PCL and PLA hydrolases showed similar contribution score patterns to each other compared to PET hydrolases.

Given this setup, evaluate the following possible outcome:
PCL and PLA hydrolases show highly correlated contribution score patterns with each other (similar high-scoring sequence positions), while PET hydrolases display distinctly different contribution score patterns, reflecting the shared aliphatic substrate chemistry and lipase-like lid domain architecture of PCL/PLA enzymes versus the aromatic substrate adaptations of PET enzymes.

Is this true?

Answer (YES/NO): YES